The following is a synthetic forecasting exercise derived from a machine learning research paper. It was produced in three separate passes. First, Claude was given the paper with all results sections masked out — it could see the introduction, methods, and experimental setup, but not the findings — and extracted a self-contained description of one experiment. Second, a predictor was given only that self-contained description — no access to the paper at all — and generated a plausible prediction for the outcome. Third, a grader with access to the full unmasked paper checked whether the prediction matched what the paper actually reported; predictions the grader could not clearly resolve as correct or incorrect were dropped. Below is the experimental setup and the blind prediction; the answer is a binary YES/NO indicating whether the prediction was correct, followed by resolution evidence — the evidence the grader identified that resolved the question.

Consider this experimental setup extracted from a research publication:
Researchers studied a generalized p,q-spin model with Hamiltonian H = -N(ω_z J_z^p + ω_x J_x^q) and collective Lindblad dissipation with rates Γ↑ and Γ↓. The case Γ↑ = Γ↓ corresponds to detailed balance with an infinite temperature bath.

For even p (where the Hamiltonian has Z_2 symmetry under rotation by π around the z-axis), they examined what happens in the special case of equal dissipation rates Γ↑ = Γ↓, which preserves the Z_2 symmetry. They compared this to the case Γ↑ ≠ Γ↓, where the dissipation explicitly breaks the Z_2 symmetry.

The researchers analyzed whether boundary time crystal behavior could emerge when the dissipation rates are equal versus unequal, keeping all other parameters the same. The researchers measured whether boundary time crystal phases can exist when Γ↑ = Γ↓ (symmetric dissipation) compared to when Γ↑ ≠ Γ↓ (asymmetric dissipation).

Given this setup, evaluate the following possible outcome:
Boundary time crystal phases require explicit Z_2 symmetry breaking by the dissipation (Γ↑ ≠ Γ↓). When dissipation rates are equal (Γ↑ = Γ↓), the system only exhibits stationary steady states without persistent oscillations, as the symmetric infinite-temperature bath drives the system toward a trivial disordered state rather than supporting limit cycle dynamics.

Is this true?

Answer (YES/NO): YES